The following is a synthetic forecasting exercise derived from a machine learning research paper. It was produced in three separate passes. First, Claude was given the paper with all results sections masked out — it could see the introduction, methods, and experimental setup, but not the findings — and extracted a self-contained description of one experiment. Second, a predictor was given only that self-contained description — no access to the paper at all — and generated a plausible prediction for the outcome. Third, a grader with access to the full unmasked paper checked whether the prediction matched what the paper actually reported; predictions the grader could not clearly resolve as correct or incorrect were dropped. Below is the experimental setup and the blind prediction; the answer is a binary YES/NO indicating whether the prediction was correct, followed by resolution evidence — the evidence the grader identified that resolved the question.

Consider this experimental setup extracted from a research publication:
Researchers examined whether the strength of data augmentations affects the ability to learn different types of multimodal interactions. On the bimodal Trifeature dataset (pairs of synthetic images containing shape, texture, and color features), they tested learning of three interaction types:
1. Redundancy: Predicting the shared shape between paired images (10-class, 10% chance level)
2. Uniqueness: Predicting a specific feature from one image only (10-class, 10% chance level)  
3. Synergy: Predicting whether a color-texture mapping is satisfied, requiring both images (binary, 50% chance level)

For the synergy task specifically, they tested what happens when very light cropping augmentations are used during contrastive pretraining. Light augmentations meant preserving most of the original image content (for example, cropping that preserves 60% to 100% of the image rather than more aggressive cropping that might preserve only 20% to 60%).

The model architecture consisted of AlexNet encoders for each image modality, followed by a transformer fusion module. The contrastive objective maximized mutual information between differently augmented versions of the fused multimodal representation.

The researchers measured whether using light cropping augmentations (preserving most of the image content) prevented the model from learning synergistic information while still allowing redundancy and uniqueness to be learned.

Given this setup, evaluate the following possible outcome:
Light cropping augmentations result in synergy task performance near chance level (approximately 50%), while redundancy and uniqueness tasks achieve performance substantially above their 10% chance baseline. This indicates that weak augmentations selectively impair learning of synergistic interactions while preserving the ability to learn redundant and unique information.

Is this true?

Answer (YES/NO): YES